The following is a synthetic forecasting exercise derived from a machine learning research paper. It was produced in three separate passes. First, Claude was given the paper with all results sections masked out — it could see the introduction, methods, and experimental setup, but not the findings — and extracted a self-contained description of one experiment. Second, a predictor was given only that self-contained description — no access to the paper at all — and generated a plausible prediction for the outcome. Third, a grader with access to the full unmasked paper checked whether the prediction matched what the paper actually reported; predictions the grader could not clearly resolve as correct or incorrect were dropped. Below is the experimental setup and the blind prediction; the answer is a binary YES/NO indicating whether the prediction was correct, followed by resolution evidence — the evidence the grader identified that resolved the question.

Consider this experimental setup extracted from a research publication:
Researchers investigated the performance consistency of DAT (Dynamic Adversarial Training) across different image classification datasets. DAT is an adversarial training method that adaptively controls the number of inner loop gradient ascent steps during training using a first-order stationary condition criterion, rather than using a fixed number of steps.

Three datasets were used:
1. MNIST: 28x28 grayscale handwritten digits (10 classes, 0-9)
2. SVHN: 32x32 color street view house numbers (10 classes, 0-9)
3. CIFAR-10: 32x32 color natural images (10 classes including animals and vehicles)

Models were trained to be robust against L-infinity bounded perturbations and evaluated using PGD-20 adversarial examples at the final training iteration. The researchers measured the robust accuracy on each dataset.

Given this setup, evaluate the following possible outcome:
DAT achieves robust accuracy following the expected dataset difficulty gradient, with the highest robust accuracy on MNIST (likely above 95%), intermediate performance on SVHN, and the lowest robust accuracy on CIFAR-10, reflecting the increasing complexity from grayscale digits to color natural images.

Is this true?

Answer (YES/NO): NO